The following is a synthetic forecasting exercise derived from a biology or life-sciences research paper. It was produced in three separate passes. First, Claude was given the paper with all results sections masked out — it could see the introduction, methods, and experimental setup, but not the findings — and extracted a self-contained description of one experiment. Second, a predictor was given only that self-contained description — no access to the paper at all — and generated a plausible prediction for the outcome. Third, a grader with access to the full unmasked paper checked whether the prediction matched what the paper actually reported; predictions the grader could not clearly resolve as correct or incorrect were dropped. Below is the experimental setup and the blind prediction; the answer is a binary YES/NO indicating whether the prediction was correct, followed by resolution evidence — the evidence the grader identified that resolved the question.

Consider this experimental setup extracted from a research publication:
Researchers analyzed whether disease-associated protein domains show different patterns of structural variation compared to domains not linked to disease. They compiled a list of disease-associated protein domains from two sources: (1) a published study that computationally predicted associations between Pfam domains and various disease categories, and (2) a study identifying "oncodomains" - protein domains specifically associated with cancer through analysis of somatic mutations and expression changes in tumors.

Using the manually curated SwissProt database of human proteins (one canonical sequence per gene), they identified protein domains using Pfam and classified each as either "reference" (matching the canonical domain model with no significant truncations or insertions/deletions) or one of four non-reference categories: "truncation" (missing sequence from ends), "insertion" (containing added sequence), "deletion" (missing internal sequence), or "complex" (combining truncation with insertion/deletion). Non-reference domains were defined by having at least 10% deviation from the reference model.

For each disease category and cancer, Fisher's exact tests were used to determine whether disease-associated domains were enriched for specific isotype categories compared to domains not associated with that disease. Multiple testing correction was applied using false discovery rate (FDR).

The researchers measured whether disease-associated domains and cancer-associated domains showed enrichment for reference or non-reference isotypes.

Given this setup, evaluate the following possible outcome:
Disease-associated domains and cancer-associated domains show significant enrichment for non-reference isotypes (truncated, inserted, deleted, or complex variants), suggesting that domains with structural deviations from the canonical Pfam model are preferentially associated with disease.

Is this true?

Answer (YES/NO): YES